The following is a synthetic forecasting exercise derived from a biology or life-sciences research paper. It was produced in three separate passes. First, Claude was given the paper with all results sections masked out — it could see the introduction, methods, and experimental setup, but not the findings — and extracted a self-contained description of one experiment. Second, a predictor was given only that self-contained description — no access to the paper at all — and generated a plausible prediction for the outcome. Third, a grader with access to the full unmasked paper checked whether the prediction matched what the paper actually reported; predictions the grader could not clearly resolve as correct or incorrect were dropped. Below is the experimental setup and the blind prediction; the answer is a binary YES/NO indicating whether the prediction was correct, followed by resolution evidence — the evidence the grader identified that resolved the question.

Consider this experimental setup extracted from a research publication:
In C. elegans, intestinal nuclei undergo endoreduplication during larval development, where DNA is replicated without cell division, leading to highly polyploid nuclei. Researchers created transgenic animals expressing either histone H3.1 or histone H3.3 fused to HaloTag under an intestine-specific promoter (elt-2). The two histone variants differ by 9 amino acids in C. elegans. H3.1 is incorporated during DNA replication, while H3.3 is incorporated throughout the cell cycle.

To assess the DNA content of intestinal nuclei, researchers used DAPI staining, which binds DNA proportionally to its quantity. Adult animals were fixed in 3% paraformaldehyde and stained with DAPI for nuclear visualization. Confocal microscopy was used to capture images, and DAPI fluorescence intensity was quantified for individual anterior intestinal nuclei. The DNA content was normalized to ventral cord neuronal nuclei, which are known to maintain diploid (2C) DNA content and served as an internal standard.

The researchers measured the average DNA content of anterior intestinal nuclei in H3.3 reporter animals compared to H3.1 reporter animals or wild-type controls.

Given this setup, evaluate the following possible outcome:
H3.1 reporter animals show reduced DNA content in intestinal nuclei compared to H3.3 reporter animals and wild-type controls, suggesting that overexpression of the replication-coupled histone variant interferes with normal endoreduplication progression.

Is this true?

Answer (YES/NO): NO